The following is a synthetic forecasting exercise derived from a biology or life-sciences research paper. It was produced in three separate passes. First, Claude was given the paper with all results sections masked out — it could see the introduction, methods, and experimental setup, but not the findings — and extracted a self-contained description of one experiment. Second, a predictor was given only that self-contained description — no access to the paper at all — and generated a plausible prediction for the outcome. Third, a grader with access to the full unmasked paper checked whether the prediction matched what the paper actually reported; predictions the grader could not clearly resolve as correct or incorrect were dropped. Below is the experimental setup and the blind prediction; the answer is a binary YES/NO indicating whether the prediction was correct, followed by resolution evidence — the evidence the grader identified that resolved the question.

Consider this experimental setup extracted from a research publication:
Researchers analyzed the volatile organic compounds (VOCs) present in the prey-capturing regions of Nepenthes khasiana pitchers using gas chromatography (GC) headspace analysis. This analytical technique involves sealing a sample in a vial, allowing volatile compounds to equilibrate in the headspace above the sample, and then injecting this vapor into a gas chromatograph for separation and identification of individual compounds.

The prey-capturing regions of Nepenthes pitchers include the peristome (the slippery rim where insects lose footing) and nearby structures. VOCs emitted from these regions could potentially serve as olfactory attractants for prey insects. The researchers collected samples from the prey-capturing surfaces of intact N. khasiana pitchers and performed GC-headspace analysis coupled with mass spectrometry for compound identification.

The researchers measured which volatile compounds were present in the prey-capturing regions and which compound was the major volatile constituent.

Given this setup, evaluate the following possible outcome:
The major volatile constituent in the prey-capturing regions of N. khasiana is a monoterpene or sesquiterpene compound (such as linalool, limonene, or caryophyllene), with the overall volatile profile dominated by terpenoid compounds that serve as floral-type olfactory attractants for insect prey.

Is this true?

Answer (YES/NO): NO